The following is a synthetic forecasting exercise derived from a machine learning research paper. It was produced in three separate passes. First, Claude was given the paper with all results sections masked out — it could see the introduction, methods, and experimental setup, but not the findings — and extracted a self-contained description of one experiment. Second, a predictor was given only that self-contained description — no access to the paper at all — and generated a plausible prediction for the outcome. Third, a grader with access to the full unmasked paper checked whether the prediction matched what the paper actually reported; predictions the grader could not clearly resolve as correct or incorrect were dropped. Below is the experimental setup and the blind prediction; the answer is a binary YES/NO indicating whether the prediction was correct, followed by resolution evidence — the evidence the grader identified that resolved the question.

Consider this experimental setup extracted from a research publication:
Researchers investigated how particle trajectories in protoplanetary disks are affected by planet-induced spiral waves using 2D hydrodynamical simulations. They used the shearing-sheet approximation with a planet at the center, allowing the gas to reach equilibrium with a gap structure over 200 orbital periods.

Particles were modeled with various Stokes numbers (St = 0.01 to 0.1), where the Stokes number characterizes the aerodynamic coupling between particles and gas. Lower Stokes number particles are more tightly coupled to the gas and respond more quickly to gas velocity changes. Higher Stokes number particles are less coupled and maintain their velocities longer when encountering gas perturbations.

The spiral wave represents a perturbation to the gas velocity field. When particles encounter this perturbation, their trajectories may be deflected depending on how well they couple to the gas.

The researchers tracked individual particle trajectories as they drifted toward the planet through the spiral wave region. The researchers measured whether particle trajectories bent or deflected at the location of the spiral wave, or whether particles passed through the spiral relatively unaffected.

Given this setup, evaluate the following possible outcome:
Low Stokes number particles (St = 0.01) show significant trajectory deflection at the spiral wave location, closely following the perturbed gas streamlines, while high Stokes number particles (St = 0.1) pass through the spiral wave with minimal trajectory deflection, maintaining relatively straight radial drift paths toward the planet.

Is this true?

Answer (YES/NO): YES